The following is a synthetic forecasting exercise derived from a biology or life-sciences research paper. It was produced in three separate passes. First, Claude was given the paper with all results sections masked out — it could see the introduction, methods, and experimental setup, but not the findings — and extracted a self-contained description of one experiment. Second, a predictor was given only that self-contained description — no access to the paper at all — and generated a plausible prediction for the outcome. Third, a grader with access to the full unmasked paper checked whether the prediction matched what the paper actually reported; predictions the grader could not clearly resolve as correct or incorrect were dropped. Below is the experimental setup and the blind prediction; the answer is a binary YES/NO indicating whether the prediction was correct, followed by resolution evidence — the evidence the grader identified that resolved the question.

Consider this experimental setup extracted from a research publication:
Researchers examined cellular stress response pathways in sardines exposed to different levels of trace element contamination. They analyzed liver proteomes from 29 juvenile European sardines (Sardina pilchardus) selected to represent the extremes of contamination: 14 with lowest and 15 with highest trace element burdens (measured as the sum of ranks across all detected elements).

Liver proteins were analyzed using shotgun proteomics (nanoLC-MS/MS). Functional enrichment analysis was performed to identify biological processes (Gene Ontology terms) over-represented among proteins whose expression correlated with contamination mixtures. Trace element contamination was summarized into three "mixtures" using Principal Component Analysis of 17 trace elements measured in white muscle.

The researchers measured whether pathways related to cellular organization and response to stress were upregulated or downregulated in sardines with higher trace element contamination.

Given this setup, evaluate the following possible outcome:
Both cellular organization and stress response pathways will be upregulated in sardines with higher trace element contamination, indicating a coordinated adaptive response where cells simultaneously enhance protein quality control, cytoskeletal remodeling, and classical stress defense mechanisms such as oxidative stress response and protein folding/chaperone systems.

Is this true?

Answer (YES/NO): YES